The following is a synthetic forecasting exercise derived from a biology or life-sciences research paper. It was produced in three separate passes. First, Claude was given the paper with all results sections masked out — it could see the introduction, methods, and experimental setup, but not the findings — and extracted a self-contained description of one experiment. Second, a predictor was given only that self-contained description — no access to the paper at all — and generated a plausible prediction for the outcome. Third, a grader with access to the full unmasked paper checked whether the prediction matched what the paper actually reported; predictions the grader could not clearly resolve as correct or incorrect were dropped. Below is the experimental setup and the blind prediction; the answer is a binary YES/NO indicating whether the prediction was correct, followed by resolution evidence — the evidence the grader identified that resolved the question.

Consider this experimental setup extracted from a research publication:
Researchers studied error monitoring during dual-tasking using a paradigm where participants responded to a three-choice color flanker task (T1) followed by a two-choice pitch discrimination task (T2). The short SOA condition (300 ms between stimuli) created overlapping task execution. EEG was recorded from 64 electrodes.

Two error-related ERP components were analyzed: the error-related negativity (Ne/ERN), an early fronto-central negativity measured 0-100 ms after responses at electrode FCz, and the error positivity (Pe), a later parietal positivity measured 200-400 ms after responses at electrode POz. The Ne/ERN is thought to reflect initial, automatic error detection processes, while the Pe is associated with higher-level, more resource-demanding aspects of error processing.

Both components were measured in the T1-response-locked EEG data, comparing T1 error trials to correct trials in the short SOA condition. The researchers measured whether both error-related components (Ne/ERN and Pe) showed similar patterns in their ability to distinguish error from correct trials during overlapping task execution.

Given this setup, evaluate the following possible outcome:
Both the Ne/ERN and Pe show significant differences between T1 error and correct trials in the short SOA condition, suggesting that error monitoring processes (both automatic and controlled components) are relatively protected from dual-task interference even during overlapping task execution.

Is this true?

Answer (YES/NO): NO